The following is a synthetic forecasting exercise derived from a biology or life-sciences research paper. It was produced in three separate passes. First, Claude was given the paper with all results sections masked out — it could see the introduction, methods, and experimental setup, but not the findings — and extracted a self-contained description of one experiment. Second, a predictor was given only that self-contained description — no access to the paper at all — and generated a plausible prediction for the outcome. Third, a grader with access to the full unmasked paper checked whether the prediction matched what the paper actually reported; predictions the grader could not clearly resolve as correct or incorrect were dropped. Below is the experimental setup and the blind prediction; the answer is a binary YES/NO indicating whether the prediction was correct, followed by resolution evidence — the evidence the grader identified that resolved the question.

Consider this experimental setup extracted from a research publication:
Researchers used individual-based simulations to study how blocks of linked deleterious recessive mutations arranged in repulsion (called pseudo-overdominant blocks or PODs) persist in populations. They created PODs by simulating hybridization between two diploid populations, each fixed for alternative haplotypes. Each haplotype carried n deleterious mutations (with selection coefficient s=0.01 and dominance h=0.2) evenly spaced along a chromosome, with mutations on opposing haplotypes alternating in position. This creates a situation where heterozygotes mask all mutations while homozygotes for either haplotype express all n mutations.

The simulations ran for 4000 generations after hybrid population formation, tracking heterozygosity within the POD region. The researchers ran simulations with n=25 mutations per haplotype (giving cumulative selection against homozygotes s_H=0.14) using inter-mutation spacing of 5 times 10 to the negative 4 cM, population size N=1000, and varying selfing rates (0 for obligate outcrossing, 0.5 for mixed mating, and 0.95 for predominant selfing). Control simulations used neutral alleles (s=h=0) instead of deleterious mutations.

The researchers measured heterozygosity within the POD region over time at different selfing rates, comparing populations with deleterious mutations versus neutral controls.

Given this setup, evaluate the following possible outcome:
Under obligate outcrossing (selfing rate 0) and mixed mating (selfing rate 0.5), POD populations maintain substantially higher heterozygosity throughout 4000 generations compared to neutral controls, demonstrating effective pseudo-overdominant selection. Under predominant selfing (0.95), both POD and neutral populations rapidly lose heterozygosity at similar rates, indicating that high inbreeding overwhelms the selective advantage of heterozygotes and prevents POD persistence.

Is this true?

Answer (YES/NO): NO